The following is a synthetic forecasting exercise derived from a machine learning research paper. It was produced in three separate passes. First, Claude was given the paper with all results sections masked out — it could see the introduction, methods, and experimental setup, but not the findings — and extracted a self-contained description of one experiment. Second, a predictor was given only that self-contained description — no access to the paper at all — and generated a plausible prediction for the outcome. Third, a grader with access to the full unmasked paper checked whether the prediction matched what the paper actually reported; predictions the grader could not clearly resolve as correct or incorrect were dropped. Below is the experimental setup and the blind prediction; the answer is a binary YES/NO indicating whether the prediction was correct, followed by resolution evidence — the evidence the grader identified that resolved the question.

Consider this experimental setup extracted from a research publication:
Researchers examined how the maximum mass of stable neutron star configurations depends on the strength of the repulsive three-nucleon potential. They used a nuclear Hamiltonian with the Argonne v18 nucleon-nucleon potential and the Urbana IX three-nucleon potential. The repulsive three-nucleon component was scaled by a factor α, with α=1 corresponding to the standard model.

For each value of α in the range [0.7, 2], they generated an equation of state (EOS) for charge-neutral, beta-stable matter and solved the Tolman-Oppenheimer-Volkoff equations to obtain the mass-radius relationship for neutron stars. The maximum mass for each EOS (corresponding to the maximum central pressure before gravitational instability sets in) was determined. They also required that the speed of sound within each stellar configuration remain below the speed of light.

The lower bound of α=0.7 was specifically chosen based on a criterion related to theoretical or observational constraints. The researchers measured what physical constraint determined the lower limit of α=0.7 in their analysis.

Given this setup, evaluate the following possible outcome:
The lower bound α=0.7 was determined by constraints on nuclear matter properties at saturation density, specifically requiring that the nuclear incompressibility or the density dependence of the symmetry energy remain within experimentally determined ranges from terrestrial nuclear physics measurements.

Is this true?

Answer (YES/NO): NO